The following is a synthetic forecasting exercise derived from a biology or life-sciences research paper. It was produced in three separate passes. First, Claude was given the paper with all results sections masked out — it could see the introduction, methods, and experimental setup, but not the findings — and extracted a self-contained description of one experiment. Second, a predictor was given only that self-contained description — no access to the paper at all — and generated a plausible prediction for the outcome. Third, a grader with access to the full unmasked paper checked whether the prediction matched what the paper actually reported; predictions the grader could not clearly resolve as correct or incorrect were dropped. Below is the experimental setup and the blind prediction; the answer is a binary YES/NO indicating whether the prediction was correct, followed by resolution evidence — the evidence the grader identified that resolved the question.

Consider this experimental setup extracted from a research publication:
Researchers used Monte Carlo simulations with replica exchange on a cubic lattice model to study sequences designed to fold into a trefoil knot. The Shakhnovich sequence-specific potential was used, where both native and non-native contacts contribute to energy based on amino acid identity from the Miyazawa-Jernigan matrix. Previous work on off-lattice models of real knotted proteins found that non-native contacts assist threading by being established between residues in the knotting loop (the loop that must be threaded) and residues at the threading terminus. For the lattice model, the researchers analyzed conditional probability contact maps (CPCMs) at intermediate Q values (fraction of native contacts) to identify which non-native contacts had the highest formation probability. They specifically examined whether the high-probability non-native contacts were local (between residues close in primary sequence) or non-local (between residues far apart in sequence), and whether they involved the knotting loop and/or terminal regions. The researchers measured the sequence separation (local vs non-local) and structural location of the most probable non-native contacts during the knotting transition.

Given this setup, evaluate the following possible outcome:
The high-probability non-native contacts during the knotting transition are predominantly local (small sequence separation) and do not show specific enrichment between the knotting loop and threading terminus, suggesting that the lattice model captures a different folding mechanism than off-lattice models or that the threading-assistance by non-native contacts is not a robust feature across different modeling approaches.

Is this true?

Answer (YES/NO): NO